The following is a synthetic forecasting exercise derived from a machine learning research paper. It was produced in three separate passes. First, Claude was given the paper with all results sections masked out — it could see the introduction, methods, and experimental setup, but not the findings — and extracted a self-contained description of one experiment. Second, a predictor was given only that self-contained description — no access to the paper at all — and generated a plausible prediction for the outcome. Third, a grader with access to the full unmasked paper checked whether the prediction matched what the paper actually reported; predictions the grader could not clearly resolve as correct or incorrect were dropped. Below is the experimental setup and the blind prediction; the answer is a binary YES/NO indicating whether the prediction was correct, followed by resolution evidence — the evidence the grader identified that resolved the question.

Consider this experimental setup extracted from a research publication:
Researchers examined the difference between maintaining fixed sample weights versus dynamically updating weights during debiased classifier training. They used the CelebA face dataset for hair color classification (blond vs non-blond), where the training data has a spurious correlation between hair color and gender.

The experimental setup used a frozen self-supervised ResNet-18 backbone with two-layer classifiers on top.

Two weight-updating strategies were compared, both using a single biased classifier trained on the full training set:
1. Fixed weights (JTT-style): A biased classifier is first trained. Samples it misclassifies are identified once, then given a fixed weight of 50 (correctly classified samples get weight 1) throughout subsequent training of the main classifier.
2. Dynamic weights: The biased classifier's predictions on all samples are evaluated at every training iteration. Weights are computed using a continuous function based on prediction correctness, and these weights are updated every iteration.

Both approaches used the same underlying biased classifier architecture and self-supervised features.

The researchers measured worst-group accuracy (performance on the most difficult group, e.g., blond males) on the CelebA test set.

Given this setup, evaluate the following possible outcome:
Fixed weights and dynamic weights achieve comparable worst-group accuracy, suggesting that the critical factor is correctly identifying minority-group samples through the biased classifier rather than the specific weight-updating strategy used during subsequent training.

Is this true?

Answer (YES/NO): NO